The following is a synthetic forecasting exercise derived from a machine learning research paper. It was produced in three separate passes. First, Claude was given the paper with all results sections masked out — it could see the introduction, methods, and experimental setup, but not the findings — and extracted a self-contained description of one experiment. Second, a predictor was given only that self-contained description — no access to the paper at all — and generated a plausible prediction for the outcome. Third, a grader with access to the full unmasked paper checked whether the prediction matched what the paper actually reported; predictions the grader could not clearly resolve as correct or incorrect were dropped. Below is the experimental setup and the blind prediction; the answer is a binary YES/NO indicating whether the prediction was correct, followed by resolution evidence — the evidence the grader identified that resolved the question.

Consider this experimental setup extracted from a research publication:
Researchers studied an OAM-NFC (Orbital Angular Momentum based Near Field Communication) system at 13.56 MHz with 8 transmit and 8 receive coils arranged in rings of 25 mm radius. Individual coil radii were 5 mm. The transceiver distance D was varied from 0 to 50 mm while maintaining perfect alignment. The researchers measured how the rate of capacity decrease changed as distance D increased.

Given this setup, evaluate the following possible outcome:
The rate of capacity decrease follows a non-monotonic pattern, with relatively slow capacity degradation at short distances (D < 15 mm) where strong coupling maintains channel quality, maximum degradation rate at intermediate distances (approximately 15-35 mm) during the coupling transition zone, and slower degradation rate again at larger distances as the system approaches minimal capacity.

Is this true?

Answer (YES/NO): NO